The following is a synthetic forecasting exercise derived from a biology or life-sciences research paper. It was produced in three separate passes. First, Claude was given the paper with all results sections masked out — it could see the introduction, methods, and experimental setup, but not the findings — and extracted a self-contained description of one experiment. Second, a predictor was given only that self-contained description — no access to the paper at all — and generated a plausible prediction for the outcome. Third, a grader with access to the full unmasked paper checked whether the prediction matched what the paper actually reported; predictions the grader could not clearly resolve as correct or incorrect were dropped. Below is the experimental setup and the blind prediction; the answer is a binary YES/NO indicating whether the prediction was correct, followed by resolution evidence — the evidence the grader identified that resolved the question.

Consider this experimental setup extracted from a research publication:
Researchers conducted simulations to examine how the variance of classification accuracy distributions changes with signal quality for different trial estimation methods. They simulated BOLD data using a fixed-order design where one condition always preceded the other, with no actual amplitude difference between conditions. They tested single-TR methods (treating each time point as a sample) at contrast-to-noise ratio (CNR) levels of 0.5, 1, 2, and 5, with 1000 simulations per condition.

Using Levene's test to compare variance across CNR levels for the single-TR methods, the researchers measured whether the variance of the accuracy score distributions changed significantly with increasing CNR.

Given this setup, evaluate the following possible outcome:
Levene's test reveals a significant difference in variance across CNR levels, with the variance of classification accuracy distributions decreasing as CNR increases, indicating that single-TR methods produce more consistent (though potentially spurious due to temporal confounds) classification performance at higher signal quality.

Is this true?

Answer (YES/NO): NO